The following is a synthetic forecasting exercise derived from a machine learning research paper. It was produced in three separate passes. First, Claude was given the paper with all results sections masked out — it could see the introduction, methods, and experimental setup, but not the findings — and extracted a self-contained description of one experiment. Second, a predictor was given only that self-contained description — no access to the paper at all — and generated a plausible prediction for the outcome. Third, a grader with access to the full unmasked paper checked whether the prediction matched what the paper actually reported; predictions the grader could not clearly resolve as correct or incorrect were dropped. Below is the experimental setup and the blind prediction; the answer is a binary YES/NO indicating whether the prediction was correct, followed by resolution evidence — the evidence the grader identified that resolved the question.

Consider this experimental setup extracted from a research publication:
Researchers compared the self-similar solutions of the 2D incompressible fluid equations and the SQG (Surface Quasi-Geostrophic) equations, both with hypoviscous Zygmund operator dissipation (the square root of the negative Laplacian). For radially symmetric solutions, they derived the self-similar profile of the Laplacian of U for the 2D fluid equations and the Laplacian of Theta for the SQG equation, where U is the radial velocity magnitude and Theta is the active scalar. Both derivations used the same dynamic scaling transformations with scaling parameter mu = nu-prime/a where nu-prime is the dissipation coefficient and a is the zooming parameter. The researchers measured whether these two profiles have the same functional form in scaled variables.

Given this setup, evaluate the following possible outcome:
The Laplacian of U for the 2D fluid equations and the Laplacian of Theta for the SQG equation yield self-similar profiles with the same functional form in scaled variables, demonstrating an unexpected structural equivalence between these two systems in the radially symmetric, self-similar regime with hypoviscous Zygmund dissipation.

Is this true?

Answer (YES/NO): YES